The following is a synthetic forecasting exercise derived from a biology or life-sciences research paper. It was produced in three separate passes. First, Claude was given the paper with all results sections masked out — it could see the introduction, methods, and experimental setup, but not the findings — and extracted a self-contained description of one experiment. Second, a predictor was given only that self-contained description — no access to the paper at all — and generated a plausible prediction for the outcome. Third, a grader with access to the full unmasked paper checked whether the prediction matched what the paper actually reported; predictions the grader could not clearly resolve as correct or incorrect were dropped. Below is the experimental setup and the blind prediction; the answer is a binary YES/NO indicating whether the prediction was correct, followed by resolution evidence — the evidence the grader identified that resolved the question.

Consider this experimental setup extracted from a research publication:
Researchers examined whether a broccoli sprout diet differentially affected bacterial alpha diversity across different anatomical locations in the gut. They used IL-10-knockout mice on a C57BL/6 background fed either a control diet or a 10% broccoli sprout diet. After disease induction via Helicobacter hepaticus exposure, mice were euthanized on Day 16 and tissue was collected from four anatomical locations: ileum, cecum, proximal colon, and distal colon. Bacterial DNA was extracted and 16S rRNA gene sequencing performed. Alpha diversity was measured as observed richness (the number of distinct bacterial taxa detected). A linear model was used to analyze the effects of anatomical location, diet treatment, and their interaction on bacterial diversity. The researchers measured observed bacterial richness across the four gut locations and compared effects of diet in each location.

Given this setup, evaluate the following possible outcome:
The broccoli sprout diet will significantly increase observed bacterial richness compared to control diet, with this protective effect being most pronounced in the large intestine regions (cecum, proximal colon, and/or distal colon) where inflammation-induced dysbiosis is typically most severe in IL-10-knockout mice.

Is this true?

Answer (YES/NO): NO